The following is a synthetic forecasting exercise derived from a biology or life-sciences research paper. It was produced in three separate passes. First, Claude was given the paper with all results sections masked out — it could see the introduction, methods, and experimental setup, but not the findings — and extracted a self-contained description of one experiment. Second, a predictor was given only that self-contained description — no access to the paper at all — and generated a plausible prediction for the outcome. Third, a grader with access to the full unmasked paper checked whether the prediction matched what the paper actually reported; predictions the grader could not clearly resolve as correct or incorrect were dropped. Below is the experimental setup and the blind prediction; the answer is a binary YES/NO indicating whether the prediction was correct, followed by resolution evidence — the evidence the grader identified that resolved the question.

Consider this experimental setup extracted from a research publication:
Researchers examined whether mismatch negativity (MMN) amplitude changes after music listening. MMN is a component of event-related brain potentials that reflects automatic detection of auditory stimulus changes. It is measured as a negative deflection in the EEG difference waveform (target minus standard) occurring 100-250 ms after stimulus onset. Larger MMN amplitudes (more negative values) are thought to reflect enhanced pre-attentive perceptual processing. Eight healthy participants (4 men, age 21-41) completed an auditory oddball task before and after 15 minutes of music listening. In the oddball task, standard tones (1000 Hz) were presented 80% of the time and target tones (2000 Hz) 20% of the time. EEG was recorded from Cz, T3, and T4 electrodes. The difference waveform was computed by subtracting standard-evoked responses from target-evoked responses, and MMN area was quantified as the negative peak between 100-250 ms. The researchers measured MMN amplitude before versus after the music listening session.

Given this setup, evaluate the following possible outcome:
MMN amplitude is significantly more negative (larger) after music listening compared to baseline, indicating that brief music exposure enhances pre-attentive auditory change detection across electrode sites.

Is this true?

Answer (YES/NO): NO